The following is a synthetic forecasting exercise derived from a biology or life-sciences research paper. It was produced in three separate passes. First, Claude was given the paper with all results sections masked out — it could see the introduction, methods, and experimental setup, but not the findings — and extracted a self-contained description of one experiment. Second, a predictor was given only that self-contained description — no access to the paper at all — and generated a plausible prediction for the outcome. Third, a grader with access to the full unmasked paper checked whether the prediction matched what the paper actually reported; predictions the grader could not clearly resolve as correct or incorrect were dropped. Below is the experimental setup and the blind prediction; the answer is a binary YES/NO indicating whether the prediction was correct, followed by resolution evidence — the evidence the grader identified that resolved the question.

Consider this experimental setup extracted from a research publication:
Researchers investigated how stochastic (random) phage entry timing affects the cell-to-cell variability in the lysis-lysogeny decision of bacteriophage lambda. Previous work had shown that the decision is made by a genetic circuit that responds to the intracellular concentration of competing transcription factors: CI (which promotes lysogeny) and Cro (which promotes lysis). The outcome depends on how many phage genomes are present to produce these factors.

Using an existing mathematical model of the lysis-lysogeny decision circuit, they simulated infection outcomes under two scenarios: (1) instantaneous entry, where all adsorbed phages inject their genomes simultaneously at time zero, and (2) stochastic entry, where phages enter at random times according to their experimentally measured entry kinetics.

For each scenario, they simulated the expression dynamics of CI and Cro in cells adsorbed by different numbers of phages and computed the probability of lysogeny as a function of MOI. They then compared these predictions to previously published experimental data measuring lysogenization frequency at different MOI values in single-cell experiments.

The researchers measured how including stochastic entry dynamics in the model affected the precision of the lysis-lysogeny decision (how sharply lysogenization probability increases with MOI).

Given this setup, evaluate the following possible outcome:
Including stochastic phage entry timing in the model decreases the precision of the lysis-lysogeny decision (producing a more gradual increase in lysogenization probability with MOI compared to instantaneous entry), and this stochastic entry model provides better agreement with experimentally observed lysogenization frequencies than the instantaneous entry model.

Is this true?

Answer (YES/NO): YES